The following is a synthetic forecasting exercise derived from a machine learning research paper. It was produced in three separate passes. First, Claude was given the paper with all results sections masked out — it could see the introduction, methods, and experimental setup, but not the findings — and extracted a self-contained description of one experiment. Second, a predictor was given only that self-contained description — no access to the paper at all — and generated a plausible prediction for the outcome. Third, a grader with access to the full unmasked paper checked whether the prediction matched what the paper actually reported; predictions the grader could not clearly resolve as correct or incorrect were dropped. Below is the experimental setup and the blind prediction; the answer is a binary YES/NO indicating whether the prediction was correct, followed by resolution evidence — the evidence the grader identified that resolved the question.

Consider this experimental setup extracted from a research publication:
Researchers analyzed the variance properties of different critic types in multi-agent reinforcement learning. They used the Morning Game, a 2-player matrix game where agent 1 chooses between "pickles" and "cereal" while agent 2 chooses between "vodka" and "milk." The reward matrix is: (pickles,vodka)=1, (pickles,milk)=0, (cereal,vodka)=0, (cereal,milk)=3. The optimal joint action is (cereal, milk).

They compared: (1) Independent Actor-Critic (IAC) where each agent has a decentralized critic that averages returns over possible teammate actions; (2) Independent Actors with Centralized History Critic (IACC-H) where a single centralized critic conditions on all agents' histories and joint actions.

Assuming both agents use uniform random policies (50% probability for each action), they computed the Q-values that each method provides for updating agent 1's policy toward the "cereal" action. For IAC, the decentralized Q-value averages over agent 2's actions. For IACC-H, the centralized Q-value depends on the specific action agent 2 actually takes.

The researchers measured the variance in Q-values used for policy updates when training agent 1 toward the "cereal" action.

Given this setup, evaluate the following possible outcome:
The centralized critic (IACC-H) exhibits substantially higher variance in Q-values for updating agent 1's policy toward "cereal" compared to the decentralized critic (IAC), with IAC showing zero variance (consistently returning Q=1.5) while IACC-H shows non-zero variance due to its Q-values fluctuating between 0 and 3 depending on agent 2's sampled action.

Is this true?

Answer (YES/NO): YES